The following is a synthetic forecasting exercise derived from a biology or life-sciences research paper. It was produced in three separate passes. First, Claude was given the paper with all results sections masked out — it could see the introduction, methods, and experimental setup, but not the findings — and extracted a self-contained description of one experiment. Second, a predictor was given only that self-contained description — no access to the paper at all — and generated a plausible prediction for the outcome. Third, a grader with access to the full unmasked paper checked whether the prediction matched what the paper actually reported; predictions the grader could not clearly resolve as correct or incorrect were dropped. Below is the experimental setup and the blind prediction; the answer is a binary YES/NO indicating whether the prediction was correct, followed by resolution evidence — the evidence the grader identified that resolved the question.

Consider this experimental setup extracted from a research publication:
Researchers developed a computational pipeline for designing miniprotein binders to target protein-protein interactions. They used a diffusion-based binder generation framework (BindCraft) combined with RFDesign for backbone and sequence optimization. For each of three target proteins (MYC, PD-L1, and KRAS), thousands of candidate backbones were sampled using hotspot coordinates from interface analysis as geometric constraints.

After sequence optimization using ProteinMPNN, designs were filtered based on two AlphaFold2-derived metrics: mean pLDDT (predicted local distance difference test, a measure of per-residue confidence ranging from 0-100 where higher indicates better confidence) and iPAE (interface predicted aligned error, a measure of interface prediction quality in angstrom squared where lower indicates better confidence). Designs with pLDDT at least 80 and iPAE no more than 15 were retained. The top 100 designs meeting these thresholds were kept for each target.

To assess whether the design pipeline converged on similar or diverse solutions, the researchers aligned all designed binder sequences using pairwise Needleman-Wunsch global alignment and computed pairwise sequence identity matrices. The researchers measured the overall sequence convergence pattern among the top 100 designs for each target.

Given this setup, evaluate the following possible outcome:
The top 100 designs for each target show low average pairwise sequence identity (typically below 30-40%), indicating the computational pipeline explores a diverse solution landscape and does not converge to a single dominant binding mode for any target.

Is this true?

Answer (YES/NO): NO